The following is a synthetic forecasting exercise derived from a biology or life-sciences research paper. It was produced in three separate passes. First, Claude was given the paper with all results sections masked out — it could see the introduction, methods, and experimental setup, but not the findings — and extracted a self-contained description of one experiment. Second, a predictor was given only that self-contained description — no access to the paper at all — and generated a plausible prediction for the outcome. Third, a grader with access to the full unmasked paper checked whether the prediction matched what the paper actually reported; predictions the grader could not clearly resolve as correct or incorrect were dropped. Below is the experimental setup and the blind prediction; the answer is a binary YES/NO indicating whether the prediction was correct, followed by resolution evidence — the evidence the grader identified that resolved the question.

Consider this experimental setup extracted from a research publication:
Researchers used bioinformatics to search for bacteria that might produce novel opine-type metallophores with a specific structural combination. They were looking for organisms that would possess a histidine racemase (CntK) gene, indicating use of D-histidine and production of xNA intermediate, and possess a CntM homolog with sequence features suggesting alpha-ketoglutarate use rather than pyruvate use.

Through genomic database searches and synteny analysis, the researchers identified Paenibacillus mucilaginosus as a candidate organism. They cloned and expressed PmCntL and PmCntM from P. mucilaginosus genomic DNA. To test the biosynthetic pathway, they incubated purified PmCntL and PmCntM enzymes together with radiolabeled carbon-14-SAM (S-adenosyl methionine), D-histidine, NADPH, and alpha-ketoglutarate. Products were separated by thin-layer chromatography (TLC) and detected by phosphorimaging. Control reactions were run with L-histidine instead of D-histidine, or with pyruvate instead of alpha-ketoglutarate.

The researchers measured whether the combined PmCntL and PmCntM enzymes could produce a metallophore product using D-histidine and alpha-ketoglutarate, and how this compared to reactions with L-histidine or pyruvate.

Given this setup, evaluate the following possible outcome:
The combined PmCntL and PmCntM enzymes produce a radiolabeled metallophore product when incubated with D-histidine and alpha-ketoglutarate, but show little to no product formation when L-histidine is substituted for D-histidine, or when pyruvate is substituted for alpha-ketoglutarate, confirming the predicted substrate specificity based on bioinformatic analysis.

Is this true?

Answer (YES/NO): NO